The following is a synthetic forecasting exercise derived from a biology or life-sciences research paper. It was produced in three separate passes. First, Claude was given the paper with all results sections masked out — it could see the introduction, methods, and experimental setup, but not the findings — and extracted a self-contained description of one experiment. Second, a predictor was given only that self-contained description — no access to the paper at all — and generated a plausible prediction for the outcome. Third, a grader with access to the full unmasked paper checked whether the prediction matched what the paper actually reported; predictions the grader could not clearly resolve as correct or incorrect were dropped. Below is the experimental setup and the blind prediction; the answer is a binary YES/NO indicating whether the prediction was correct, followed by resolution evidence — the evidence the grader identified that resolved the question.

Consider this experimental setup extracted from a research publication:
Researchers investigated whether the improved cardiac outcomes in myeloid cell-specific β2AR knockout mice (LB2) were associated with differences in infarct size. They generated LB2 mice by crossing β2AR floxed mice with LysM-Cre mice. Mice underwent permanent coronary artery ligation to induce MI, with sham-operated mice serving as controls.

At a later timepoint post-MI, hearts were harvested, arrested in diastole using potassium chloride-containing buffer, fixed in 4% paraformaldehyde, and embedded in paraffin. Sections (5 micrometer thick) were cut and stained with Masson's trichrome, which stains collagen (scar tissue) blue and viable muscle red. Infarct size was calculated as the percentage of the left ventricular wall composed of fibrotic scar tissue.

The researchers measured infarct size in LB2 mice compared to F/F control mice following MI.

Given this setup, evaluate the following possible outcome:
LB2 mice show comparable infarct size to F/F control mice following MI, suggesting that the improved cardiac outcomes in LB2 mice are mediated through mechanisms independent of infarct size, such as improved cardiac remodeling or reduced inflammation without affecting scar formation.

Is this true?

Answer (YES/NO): NO